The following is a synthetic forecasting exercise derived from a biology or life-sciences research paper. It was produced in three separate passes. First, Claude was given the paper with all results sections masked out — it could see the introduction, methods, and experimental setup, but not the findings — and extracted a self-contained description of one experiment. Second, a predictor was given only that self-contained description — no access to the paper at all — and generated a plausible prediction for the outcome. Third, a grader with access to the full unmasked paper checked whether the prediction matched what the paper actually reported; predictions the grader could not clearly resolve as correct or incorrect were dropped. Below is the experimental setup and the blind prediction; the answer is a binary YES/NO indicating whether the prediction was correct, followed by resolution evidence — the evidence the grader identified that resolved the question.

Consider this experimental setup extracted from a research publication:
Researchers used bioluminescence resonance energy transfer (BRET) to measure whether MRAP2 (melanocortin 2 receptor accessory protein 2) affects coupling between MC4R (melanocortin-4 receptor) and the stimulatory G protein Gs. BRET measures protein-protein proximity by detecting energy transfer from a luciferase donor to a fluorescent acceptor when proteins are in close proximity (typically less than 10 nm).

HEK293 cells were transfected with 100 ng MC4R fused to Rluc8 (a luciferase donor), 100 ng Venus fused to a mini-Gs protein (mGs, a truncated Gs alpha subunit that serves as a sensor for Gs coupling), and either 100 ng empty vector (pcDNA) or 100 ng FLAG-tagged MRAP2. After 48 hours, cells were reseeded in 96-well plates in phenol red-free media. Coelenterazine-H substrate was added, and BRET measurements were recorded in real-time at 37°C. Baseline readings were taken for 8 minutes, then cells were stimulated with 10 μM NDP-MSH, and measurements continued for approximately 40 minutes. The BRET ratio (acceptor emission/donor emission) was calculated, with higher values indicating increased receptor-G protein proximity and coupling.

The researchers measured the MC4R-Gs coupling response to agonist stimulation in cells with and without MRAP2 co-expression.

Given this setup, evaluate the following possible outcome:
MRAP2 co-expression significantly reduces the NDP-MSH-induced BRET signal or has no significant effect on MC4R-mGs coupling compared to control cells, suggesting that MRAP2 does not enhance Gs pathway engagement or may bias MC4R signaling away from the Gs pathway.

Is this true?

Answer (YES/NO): NO